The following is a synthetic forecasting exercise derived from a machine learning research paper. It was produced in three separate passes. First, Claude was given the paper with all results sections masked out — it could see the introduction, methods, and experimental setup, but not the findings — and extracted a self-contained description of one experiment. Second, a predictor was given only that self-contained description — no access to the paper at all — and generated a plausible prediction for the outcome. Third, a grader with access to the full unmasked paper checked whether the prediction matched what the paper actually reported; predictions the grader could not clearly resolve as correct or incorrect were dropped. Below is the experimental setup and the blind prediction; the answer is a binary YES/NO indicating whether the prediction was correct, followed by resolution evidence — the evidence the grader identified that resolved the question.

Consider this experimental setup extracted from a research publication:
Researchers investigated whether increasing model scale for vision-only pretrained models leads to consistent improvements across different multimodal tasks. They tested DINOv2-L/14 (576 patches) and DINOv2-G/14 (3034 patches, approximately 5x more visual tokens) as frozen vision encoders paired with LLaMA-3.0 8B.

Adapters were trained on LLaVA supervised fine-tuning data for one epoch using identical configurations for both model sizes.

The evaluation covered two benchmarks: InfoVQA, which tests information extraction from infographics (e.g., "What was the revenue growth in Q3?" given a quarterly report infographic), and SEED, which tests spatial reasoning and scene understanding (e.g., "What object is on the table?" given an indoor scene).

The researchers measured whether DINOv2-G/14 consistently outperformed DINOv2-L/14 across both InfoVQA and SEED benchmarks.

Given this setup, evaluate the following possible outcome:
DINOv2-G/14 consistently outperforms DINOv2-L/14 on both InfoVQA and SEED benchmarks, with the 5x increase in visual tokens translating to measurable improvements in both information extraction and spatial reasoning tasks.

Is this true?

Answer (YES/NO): NO